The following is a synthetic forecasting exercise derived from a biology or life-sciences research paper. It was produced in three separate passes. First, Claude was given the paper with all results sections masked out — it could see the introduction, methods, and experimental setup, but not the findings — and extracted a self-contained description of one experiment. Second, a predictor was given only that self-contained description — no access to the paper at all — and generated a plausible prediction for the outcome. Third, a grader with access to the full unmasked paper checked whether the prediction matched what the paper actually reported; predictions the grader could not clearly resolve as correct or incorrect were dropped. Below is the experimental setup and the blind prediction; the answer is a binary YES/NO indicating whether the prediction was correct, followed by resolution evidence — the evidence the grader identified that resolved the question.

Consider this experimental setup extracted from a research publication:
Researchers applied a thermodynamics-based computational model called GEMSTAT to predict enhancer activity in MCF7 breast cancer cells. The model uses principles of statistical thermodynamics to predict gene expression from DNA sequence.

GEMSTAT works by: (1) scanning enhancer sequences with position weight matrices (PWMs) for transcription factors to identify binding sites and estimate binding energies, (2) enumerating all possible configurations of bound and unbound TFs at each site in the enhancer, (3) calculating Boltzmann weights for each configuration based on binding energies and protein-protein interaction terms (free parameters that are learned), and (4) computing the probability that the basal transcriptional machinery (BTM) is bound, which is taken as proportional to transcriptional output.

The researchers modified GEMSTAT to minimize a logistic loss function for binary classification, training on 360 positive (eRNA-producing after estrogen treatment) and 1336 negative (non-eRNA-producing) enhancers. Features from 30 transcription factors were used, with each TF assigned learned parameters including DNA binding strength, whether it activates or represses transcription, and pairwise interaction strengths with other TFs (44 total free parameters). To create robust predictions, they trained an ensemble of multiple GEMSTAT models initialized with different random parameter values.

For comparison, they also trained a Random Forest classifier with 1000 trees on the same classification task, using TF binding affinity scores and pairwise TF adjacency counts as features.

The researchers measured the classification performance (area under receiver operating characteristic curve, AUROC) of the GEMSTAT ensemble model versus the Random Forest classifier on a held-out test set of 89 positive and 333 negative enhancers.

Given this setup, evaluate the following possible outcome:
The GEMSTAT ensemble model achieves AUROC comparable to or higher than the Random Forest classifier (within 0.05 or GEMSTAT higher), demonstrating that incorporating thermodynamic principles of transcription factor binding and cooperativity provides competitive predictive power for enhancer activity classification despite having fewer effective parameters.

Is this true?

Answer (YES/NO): YES